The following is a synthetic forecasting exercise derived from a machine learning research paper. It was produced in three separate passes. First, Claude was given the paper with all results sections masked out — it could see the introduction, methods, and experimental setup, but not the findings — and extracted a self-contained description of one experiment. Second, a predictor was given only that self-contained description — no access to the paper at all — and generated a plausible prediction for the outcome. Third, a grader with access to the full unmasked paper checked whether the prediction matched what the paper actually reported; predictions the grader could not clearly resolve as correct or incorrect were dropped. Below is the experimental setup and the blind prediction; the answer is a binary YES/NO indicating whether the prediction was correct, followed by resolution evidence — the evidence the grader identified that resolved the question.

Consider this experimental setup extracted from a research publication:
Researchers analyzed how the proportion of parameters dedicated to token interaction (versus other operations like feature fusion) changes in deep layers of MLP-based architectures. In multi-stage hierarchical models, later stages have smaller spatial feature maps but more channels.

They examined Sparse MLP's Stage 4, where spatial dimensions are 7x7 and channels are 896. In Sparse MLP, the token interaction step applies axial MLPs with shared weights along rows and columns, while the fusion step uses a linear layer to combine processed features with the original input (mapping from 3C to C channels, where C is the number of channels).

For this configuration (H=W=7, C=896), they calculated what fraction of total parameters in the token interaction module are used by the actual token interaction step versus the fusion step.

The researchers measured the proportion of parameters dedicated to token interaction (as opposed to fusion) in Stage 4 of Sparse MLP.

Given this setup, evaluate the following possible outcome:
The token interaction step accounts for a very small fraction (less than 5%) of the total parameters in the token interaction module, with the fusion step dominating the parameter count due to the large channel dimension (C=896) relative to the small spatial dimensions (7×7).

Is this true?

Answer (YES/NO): YES